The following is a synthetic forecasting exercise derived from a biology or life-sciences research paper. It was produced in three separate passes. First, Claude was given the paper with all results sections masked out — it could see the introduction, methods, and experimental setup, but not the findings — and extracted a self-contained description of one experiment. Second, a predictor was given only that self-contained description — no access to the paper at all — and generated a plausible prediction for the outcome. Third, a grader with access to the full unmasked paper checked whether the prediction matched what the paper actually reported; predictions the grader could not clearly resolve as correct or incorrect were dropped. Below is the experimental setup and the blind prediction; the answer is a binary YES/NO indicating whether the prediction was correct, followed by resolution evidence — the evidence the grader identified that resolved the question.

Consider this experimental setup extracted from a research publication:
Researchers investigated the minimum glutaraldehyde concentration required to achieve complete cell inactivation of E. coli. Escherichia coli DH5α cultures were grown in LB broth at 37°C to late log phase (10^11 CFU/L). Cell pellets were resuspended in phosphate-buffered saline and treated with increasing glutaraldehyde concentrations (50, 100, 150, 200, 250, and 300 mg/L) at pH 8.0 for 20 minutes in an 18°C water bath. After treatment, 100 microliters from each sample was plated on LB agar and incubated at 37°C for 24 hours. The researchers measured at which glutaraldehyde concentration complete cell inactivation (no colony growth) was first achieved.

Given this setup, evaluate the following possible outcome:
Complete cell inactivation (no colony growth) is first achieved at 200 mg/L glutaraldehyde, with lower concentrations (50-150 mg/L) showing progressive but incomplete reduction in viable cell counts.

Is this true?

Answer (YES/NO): NO